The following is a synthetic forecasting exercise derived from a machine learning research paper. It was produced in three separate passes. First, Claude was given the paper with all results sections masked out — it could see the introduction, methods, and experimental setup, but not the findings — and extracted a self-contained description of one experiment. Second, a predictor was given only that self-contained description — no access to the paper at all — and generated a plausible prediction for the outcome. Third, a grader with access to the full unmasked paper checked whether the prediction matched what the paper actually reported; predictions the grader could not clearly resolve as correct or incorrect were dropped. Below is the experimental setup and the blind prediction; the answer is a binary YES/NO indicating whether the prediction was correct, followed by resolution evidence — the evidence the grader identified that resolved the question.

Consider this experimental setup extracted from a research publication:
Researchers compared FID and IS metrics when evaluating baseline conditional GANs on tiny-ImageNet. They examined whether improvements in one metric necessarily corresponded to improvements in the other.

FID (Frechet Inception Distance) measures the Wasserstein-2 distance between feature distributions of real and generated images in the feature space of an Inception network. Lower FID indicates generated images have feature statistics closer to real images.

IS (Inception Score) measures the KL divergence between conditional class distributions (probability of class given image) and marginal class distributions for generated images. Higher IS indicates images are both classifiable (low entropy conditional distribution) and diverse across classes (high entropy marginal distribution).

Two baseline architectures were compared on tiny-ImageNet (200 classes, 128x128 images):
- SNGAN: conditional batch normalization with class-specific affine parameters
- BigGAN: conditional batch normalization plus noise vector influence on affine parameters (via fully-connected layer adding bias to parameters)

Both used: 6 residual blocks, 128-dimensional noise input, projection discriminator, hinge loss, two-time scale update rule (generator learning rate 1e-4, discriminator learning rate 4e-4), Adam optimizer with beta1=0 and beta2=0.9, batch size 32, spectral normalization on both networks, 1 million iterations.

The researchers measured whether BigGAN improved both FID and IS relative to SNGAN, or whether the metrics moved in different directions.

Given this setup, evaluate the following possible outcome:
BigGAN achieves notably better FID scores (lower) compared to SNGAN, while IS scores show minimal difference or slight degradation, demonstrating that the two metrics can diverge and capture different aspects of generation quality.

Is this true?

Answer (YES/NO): NO